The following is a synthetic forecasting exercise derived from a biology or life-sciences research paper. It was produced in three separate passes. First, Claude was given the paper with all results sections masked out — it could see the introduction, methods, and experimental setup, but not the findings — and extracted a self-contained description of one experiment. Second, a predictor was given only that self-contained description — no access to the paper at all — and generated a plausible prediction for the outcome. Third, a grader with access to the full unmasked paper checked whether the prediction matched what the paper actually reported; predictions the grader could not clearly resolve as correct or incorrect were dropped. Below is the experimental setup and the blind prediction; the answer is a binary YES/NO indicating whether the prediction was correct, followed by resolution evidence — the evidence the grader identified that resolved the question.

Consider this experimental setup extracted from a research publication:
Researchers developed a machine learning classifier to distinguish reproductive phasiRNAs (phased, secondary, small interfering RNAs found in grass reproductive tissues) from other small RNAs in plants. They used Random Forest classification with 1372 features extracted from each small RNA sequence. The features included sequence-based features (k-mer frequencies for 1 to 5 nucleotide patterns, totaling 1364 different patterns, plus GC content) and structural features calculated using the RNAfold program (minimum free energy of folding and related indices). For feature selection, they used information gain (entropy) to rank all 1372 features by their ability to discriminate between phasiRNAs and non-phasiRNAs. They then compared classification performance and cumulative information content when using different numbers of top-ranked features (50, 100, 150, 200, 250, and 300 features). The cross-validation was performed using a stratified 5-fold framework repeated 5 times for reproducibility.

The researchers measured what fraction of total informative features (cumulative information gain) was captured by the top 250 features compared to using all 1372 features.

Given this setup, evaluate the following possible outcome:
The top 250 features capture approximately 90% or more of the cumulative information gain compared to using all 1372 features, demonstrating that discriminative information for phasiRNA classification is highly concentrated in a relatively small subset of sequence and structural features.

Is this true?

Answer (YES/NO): YES